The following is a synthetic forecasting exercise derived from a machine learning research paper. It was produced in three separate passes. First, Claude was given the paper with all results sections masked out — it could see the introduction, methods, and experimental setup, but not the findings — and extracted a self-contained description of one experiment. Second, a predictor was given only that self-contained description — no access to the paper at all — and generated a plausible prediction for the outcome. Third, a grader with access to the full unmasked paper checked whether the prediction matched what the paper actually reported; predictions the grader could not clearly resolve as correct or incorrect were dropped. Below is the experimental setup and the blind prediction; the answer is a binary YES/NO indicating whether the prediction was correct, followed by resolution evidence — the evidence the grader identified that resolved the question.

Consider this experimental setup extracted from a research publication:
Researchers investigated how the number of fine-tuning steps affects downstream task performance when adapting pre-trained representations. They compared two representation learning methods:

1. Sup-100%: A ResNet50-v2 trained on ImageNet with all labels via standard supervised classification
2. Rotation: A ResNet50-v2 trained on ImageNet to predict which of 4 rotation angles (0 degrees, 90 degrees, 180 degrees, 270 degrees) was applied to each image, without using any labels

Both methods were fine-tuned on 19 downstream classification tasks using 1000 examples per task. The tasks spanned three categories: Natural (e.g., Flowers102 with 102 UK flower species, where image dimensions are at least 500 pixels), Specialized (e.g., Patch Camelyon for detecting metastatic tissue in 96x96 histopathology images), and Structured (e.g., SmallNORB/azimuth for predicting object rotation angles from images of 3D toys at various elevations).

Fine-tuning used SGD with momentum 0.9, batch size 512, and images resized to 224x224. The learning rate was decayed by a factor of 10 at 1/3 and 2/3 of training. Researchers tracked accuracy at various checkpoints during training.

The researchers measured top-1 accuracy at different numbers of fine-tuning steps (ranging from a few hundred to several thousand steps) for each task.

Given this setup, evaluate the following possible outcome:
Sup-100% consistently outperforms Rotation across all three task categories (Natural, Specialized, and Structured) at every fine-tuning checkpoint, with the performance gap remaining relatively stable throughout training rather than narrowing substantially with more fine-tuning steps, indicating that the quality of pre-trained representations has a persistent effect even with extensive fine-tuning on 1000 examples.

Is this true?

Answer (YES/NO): NO